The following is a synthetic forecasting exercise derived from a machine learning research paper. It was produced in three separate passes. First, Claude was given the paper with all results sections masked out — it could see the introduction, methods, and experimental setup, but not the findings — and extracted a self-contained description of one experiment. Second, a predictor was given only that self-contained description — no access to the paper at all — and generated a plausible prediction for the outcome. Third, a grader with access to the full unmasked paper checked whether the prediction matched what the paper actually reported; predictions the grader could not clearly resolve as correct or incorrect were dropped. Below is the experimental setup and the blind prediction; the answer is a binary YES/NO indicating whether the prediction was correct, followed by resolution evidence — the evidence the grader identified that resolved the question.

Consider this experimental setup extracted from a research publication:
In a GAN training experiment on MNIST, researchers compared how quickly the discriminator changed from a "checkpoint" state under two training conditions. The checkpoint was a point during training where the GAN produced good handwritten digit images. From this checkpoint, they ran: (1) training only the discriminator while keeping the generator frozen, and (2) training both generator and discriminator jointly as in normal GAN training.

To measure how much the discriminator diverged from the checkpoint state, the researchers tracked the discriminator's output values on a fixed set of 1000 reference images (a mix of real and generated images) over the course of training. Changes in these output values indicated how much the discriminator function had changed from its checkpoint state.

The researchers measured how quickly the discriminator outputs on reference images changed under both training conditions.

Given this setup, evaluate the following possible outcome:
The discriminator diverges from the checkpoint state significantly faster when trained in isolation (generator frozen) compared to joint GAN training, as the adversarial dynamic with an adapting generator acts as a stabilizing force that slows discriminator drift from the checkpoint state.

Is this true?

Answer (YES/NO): YES